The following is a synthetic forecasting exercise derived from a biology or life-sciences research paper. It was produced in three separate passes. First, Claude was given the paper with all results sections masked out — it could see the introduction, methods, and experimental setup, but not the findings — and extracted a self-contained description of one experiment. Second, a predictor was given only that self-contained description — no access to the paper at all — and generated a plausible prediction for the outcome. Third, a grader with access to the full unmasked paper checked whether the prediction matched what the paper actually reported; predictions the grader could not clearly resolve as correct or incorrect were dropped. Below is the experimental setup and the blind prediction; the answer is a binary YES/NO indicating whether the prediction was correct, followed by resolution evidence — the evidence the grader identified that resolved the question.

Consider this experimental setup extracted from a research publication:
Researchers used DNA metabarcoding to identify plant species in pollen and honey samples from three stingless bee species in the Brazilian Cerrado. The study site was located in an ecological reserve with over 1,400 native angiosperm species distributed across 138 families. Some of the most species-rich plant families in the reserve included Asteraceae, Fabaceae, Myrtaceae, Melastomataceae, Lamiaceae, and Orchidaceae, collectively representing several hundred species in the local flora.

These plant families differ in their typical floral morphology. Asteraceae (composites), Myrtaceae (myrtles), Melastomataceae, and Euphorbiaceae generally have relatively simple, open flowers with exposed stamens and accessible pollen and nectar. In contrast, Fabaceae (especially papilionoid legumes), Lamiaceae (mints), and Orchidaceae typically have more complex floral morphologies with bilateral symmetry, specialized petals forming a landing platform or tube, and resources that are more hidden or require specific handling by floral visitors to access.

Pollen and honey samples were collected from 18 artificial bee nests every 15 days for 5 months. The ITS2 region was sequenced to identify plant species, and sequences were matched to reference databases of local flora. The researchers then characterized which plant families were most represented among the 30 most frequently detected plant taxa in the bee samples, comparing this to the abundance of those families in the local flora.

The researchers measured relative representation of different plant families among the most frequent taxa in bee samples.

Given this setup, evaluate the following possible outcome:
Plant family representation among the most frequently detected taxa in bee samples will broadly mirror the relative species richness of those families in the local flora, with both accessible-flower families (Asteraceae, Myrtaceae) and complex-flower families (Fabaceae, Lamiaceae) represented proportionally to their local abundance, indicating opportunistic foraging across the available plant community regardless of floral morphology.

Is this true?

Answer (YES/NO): NO